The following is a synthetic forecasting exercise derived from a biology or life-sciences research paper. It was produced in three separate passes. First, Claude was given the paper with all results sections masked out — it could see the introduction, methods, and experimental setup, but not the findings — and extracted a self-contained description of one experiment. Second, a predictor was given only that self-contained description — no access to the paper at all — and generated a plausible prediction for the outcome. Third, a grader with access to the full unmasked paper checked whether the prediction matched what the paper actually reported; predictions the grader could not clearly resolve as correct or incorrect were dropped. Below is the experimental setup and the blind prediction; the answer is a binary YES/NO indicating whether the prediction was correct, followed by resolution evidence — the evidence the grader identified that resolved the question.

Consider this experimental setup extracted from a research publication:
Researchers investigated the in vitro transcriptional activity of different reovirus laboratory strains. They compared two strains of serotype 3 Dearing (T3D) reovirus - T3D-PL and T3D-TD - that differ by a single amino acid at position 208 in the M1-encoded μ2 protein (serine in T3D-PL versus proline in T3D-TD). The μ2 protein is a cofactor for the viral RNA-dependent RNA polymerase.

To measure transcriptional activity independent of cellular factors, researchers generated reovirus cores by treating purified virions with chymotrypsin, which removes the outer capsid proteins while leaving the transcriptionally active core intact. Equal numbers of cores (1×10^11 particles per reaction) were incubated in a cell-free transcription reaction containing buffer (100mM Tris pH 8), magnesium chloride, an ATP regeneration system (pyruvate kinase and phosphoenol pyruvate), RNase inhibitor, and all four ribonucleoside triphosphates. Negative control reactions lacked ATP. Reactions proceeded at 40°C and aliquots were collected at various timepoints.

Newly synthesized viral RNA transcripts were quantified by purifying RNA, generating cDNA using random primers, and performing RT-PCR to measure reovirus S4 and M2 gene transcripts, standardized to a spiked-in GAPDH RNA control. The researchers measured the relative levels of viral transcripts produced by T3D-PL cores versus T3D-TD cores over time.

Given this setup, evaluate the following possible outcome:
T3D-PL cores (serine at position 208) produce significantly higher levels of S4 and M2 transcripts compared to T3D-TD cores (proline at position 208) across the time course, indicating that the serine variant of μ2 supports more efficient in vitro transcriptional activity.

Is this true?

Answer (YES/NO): NO